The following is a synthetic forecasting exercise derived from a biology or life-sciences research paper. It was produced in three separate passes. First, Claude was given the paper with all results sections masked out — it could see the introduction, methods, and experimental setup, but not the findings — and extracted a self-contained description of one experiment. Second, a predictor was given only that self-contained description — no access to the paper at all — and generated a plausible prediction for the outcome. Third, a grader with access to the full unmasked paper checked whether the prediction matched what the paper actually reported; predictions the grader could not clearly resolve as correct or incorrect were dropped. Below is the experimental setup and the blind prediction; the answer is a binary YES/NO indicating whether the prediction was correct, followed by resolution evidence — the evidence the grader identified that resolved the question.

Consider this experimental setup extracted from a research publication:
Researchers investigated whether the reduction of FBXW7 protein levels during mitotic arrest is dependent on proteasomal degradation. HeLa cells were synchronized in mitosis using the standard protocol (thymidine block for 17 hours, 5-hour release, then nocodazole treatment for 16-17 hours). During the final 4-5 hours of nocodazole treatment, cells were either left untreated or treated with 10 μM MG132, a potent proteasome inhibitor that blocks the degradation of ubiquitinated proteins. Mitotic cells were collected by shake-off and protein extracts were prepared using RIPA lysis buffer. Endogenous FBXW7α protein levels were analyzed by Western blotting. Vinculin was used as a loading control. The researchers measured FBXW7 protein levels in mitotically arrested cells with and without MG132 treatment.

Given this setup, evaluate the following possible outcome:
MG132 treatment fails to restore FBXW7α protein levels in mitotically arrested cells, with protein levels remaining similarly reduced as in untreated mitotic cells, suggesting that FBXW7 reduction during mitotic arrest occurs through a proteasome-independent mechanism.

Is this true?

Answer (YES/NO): NO